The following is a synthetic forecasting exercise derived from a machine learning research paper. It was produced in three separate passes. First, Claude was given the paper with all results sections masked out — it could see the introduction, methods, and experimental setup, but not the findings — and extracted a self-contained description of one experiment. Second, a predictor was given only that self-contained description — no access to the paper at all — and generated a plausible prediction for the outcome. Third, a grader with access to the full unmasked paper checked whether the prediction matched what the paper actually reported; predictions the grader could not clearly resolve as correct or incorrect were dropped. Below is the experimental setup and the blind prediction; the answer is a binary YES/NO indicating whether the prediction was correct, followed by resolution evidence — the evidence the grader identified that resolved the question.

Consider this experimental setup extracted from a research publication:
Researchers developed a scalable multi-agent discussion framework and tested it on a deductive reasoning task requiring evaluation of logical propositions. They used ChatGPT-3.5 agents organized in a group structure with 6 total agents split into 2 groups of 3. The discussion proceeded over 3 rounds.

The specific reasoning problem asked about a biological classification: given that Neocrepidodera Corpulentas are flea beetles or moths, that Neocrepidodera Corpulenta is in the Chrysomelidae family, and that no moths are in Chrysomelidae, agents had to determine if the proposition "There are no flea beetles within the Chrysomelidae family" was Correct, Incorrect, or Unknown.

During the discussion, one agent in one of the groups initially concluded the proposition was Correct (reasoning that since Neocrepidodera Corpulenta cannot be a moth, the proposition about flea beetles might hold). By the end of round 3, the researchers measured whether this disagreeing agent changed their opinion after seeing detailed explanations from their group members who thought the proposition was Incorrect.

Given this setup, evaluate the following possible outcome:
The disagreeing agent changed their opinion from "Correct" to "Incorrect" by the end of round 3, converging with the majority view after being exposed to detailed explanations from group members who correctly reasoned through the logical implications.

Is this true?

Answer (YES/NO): YES